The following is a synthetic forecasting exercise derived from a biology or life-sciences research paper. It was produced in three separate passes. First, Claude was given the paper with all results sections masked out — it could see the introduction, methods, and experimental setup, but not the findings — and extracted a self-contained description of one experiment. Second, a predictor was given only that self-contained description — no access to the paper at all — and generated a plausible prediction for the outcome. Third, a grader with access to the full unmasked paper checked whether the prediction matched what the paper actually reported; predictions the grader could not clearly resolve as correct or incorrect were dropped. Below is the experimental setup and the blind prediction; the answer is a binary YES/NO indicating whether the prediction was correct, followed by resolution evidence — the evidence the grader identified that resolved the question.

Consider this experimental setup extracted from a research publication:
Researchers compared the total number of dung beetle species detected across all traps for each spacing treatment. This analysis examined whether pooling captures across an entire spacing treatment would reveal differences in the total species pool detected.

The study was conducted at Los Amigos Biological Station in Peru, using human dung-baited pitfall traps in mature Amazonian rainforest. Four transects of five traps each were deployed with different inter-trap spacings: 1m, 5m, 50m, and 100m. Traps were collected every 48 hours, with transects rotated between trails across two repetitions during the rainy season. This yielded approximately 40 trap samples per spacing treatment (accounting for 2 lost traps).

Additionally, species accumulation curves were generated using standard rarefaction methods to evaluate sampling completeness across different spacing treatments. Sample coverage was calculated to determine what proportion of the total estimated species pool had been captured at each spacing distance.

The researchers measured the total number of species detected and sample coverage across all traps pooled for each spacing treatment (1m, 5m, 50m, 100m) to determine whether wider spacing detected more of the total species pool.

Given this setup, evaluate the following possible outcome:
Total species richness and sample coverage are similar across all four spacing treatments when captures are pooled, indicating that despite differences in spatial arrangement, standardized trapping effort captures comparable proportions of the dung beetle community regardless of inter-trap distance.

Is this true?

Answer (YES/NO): YES